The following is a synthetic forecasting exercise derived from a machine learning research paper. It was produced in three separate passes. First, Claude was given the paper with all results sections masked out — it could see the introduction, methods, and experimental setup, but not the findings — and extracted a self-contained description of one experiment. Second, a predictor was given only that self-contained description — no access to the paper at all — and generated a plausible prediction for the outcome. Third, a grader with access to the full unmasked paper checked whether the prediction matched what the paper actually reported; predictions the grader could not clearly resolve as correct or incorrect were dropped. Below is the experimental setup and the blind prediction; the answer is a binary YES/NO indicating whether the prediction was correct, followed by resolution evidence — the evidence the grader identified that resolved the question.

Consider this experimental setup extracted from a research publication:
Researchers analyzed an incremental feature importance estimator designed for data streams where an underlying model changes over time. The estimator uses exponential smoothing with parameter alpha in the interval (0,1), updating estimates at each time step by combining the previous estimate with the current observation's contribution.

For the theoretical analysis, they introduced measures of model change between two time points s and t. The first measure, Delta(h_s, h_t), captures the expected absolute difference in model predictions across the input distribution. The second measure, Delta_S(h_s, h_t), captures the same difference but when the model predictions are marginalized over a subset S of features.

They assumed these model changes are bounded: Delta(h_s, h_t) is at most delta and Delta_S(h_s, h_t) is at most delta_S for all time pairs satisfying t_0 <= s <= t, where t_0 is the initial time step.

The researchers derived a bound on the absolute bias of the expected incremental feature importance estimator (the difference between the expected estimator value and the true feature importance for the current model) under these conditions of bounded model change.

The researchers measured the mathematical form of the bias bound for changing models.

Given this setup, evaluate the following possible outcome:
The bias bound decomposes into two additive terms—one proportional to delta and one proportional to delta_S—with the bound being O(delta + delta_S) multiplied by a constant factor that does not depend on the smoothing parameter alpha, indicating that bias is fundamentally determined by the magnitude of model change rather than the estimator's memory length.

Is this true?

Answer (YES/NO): NO